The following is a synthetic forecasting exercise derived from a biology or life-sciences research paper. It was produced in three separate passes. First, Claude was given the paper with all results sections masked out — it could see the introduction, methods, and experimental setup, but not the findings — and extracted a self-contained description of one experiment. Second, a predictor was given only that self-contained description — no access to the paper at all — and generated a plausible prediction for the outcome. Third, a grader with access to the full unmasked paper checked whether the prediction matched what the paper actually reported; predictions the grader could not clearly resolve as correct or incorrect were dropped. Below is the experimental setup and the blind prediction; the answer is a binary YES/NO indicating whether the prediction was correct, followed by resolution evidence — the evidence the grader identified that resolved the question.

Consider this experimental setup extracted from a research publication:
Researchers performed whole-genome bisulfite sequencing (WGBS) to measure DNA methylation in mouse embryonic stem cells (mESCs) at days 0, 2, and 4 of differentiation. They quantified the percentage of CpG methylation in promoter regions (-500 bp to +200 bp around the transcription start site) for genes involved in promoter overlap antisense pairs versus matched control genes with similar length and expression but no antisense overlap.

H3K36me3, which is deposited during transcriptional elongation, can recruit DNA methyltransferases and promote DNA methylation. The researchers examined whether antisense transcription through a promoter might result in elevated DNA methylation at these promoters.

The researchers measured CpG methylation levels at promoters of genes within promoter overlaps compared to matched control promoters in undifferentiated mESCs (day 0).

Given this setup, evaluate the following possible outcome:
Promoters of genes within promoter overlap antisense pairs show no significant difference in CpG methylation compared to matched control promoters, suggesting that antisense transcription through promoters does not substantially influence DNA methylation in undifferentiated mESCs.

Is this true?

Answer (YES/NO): YES